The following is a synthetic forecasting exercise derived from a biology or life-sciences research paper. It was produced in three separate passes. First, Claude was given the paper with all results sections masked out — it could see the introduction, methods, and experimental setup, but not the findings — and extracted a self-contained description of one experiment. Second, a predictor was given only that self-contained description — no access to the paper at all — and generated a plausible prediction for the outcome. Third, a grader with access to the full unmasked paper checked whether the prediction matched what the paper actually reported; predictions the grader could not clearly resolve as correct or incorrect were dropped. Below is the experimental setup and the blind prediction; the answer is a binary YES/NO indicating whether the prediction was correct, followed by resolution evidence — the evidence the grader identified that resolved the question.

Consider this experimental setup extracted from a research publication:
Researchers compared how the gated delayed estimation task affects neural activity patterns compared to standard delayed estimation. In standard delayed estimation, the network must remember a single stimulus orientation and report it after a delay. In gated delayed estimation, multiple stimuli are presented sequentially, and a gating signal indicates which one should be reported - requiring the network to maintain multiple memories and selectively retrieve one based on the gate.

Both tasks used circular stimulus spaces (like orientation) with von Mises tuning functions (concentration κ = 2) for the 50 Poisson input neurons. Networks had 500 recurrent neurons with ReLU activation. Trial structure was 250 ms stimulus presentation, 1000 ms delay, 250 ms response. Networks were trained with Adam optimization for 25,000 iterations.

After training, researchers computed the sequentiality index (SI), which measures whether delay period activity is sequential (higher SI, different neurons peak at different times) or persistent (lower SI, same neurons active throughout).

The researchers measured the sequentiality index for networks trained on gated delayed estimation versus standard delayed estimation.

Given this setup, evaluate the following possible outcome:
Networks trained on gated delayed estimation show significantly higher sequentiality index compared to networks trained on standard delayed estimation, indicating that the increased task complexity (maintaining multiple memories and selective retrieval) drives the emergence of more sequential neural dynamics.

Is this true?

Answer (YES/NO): YES